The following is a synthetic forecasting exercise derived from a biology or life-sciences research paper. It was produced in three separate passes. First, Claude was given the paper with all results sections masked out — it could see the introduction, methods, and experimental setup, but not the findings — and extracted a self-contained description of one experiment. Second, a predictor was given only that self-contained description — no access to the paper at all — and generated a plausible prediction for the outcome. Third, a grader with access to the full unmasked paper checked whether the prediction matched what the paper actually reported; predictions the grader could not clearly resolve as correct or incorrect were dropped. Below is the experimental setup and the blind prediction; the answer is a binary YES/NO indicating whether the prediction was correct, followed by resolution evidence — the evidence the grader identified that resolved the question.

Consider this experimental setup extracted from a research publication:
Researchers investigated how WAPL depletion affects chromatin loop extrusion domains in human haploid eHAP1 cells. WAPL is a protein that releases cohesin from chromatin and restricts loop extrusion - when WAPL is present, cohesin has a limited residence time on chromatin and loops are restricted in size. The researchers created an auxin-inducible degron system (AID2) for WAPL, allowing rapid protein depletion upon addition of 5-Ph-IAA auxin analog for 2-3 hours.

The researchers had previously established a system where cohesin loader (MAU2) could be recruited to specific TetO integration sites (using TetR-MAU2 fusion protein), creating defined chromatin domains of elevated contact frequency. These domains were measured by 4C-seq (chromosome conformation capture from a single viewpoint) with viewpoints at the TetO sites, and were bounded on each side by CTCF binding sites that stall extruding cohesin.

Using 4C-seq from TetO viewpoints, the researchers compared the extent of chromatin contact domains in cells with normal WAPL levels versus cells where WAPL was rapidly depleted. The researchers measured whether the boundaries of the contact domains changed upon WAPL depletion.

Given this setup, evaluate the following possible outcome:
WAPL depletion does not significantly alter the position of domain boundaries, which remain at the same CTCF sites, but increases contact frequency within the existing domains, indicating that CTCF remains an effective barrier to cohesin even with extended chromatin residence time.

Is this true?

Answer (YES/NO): NO